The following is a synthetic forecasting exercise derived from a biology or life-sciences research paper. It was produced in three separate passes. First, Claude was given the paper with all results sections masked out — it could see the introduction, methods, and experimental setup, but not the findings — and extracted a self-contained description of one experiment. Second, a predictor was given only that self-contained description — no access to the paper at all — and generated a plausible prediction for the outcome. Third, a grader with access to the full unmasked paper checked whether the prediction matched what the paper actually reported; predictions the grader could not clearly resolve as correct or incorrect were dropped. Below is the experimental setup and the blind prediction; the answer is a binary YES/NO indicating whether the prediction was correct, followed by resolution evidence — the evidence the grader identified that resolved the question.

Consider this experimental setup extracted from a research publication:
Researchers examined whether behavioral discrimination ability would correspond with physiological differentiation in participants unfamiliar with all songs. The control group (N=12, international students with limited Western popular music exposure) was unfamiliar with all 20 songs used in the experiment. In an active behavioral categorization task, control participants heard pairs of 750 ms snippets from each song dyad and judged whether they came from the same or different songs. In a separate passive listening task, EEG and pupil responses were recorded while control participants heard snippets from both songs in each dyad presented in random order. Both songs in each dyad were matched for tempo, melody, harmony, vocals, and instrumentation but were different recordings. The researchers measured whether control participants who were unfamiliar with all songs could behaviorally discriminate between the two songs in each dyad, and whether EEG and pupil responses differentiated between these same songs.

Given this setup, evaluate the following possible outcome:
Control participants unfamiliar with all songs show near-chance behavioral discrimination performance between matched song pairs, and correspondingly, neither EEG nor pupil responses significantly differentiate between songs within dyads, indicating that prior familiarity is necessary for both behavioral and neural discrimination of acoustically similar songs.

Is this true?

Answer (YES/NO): NO